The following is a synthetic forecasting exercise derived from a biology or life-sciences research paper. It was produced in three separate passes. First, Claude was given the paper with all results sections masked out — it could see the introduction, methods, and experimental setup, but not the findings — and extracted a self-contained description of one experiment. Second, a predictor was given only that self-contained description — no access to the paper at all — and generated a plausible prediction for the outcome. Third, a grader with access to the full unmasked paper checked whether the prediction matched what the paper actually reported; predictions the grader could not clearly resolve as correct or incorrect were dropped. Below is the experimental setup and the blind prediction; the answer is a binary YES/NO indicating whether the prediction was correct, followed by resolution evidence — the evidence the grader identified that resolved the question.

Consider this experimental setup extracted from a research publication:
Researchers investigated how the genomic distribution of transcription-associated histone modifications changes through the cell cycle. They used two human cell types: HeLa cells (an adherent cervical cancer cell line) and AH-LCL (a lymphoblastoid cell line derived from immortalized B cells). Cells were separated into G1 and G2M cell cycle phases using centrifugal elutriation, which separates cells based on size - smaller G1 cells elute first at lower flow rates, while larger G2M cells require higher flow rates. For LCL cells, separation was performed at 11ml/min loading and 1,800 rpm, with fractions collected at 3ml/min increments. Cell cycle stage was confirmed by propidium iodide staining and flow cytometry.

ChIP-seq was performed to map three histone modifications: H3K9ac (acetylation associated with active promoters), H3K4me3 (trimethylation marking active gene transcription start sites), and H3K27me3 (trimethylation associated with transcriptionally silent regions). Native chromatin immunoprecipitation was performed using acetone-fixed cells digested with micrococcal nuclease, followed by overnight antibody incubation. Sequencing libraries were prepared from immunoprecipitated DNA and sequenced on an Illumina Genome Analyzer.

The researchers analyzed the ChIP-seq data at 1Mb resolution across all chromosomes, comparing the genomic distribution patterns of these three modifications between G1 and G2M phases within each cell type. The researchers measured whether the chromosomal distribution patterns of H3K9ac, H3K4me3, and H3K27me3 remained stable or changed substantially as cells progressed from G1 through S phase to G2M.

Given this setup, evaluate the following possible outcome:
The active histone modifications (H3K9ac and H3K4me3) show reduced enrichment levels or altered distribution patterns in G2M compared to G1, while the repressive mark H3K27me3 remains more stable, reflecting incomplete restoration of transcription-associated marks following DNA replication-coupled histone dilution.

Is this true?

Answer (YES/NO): NO